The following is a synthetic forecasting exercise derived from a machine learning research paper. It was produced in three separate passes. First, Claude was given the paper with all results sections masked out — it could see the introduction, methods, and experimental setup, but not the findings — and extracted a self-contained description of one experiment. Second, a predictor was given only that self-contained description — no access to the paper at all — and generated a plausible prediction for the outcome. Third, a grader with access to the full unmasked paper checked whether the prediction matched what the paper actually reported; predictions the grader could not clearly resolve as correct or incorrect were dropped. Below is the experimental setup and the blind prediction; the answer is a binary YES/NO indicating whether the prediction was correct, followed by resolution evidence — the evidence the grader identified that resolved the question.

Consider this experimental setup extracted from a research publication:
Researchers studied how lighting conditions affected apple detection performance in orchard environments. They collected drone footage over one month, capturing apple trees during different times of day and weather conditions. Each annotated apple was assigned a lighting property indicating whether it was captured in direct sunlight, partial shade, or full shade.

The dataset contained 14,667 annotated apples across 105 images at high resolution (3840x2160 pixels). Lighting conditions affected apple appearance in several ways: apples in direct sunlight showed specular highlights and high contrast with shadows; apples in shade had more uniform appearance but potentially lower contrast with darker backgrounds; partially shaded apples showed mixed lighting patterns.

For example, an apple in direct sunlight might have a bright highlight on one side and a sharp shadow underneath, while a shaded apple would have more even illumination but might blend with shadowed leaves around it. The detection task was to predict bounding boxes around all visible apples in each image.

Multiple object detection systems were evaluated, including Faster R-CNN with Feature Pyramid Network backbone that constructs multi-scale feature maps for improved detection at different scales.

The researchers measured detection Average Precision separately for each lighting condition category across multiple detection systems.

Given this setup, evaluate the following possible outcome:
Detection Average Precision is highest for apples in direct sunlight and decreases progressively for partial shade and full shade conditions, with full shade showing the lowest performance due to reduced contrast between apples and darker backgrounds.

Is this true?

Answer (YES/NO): NO